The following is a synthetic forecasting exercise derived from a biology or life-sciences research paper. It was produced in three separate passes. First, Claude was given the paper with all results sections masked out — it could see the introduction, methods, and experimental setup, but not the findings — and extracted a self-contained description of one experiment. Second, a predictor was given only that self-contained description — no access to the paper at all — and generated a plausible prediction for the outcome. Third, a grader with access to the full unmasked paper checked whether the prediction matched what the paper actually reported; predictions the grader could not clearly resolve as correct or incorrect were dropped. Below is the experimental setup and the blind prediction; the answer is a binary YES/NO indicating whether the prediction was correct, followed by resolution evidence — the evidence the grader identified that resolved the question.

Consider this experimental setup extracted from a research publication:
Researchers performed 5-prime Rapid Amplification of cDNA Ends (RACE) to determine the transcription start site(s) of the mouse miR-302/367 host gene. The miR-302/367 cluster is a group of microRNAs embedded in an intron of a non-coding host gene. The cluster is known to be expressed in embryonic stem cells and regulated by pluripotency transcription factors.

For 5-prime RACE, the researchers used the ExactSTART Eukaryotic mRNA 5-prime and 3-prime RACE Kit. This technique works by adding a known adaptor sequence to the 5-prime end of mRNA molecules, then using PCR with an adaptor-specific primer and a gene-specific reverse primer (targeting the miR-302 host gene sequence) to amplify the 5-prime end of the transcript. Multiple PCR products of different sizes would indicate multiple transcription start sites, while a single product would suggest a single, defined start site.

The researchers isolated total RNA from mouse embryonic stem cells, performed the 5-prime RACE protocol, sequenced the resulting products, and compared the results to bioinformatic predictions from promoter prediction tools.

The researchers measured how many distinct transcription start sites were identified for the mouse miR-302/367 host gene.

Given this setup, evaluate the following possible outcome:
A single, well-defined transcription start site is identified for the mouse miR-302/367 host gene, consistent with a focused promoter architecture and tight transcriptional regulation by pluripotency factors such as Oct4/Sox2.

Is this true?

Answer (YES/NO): NO